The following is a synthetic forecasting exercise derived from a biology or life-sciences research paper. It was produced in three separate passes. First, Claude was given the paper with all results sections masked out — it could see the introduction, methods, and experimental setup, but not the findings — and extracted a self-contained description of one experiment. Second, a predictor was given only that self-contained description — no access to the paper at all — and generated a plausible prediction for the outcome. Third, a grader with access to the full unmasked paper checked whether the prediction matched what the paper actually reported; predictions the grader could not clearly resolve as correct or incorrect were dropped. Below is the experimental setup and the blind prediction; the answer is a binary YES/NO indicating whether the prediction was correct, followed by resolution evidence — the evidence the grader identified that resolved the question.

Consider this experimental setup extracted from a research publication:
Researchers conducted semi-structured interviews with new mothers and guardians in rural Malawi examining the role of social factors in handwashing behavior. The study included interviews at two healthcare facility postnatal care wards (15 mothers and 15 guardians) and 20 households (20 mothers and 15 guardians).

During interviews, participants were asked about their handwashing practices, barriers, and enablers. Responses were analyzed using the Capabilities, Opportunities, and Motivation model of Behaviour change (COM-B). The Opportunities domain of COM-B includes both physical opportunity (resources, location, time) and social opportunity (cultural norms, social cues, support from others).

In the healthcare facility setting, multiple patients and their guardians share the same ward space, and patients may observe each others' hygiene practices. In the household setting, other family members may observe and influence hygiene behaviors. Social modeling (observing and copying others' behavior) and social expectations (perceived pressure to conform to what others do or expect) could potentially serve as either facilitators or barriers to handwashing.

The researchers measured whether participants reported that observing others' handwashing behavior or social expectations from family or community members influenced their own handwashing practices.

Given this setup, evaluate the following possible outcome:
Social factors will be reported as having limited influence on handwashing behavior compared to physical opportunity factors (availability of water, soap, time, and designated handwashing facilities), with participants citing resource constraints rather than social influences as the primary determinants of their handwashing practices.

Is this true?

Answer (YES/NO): NO